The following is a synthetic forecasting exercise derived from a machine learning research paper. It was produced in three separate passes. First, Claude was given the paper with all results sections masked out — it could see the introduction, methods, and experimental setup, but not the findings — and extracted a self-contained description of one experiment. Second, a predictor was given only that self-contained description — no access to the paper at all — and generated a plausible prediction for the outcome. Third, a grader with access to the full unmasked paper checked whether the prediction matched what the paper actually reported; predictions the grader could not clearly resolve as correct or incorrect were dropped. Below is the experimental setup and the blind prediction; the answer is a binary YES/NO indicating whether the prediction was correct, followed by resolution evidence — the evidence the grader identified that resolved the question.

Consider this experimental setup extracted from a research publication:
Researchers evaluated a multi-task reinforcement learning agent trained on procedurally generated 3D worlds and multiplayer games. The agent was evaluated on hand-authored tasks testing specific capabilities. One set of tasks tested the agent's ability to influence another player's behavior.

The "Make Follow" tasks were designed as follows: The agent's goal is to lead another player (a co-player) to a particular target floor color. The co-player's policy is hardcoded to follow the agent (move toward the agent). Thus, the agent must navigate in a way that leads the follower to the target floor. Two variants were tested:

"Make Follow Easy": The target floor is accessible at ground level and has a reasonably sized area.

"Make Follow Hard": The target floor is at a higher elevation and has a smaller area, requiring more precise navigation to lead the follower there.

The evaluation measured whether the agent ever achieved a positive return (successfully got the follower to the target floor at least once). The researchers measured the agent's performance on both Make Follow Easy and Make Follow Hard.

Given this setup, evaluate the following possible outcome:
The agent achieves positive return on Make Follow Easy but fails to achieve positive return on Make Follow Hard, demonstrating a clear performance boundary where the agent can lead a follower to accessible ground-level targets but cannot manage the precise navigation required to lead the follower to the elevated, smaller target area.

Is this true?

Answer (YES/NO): NO